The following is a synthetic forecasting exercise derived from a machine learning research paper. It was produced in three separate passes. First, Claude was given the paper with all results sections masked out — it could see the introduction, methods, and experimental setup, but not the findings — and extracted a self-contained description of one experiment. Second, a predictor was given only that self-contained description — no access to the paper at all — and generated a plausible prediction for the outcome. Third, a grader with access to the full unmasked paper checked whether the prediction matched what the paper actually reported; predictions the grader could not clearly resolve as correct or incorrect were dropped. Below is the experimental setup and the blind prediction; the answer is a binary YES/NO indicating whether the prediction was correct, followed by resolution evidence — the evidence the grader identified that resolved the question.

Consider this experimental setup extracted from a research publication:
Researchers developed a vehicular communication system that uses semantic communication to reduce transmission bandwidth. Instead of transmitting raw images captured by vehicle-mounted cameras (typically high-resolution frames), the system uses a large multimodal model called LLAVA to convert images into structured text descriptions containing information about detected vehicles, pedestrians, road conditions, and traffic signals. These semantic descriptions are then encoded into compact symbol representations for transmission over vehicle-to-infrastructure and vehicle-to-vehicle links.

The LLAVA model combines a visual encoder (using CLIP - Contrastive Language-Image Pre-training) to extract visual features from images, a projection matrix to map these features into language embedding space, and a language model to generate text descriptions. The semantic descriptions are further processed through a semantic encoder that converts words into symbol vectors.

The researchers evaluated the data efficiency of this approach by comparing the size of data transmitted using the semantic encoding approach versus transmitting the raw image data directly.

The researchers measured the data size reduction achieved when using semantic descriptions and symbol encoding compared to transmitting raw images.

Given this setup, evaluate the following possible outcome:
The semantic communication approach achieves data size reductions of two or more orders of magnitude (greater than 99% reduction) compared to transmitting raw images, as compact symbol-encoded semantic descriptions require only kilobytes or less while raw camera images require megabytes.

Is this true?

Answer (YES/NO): NO